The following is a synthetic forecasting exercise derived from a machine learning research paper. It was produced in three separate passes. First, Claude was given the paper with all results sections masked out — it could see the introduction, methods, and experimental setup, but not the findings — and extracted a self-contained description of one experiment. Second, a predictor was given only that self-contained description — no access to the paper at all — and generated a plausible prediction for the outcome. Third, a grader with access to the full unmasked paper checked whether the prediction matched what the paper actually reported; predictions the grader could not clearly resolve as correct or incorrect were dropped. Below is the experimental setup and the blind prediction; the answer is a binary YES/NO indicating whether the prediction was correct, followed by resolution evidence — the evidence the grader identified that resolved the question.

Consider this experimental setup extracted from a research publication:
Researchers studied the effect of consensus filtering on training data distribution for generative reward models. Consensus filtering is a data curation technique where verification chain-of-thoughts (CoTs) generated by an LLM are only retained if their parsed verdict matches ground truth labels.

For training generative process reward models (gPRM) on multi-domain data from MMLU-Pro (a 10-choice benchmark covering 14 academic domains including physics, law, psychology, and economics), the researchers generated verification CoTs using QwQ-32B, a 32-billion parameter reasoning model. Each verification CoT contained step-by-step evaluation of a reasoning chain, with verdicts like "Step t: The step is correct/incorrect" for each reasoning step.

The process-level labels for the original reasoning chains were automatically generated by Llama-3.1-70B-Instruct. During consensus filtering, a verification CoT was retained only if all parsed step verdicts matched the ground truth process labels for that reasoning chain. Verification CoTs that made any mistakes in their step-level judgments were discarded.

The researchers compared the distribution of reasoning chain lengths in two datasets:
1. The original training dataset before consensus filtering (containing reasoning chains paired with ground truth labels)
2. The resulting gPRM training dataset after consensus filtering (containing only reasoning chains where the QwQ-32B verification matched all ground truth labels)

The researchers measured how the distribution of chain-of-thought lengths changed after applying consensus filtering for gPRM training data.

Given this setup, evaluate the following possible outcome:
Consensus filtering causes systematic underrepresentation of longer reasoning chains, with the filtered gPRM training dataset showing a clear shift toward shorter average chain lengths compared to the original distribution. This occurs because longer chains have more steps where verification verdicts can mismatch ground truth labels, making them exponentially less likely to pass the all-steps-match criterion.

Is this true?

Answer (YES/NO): YES